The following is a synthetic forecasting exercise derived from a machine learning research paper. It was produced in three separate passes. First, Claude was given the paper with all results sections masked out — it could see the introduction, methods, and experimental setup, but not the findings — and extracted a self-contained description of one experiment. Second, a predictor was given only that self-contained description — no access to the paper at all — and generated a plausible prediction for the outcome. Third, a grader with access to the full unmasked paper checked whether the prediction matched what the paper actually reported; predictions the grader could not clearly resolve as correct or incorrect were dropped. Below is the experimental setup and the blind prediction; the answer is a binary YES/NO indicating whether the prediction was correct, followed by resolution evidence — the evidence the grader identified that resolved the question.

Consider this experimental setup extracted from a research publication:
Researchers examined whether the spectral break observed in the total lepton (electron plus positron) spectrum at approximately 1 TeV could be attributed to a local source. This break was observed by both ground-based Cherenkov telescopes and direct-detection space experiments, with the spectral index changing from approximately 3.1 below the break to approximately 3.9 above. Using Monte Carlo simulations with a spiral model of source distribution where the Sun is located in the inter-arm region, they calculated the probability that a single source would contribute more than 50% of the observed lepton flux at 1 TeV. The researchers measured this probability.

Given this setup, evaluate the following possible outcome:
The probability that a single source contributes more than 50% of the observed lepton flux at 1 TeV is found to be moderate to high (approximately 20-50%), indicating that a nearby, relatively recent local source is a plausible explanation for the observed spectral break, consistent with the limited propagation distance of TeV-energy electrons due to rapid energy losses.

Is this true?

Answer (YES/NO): NO